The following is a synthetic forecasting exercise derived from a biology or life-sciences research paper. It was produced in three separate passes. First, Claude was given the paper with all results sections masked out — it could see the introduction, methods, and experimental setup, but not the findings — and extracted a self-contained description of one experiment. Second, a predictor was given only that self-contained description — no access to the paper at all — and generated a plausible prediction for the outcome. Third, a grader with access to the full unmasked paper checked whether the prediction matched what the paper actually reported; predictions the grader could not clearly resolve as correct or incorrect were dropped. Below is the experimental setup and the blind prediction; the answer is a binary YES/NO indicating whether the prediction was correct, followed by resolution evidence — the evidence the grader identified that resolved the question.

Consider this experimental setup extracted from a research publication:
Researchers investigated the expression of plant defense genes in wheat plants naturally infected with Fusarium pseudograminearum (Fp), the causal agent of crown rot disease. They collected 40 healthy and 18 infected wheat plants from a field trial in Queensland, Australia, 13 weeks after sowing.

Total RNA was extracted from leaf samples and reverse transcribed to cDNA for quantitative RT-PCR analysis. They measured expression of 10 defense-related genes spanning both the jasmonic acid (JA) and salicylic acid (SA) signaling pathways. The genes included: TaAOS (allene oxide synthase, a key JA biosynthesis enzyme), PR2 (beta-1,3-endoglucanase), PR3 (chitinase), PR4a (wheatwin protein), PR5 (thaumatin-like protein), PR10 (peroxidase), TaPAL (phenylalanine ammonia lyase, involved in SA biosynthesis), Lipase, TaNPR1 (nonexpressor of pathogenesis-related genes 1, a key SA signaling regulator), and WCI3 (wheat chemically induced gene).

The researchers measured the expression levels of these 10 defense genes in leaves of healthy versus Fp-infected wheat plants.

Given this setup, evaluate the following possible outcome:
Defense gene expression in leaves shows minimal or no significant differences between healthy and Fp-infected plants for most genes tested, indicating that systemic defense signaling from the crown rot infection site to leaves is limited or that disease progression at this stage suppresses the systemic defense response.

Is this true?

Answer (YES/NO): NO